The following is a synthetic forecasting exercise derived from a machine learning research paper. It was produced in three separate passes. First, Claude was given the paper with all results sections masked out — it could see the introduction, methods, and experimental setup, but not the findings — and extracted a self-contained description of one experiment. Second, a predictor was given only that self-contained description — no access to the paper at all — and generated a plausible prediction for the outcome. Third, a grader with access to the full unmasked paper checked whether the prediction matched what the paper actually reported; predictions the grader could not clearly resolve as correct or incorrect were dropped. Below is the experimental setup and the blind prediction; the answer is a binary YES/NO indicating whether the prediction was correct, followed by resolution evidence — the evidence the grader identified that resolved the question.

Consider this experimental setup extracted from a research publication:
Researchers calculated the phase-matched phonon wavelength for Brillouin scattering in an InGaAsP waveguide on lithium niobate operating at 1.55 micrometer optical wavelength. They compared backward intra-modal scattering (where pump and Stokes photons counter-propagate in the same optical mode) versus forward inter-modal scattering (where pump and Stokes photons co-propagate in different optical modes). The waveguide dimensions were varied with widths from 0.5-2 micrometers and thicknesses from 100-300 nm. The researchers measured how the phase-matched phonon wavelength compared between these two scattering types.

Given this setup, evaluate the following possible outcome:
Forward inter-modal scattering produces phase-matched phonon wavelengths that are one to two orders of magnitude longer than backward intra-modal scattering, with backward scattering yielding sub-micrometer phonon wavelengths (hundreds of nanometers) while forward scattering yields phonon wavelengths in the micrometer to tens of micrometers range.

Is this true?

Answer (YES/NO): YES